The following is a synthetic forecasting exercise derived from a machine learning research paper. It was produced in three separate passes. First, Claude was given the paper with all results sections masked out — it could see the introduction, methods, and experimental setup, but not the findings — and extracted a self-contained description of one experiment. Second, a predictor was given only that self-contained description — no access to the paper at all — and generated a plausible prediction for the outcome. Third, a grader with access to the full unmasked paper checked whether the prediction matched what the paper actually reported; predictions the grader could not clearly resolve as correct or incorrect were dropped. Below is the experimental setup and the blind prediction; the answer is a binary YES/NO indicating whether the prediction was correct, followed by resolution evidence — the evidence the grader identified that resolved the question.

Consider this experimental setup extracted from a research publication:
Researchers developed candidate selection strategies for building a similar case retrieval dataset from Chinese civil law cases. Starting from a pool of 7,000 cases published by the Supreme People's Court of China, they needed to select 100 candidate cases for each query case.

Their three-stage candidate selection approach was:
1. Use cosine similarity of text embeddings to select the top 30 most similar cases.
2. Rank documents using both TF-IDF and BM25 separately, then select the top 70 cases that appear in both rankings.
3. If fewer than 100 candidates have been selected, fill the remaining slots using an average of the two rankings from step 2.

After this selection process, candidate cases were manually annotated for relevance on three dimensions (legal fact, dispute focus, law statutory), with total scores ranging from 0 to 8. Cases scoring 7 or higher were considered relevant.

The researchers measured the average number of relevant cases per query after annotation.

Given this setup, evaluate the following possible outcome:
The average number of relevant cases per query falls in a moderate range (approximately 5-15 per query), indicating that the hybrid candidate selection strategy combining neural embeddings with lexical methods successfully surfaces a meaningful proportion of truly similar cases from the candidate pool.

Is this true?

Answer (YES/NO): YES